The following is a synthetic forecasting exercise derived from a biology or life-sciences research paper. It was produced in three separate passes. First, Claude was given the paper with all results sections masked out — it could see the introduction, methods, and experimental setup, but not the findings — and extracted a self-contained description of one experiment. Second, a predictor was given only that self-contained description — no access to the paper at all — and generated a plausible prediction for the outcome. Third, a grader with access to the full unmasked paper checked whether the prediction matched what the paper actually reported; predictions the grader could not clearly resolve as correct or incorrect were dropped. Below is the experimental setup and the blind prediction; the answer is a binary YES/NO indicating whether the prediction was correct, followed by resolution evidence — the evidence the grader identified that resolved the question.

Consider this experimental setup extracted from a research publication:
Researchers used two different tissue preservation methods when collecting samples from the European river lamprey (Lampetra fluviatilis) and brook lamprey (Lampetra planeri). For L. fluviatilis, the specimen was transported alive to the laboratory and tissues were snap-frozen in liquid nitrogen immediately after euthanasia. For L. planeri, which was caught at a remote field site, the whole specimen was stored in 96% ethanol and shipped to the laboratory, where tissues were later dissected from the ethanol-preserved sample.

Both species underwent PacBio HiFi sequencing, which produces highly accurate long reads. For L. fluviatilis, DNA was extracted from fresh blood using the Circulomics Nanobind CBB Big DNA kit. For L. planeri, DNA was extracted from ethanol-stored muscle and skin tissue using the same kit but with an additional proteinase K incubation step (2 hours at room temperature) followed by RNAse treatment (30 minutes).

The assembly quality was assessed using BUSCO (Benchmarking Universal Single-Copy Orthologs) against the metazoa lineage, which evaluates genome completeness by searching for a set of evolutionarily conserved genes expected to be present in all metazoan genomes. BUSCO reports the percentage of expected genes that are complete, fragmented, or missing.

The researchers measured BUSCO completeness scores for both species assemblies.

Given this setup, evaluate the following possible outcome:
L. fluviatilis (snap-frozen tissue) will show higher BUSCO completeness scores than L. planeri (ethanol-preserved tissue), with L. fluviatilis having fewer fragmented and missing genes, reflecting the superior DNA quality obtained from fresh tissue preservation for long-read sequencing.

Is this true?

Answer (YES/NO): YES